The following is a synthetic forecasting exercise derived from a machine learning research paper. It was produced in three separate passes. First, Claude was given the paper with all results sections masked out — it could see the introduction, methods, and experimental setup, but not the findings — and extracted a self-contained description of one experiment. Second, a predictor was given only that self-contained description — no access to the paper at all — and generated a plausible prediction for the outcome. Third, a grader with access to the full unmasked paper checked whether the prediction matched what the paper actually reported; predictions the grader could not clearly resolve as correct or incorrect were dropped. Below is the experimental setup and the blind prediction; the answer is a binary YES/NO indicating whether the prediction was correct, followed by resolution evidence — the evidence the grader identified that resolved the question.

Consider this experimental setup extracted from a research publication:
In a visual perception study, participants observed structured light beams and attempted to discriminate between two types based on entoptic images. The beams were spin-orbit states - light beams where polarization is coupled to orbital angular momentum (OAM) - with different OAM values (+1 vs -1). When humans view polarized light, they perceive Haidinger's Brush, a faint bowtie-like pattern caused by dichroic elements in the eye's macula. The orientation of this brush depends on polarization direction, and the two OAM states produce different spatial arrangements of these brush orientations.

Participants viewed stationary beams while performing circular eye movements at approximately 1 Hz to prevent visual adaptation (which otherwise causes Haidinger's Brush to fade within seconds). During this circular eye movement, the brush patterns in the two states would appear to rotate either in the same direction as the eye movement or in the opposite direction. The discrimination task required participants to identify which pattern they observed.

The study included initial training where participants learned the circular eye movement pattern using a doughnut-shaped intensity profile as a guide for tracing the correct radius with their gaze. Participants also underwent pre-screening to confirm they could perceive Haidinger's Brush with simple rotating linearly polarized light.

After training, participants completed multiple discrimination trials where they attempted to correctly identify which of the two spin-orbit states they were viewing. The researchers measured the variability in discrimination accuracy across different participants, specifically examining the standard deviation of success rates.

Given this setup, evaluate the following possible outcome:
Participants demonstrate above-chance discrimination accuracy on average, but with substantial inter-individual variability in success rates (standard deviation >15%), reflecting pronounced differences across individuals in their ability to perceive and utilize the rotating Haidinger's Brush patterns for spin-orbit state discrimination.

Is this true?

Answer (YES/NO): YES